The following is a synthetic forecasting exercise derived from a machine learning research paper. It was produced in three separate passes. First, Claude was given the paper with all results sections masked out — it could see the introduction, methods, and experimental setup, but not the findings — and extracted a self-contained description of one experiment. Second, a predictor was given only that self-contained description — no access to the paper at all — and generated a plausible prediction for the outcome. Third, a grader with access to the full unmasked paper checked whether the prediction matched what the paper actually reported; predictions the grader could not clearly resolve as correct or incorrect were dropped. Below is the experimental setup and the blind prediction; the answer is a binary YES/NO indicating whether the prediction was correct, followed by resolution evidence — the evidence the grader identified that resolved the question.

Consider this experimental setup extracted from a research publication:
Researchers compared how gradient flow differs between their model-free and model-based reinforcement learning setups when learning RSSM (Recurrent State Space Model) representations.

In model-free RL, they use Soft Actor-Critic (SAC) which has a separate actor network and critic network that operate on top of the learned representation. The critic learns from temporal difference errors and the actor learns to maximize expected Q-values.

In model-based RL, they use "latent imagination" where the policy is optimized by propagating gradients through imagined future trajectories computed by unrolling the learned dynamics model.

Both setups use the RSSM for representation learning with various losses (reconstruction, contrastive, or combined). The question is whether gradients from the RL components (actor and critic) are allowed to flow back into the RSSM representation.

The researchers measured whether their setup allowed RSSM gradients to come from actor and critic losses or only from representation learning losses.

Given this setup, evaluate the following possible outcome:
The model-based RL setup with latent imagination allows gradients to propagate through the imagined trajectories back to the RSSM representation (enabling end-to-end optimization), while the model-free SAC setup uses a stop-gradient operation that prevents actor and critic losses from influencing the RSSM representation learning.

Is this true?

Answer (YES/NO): NO